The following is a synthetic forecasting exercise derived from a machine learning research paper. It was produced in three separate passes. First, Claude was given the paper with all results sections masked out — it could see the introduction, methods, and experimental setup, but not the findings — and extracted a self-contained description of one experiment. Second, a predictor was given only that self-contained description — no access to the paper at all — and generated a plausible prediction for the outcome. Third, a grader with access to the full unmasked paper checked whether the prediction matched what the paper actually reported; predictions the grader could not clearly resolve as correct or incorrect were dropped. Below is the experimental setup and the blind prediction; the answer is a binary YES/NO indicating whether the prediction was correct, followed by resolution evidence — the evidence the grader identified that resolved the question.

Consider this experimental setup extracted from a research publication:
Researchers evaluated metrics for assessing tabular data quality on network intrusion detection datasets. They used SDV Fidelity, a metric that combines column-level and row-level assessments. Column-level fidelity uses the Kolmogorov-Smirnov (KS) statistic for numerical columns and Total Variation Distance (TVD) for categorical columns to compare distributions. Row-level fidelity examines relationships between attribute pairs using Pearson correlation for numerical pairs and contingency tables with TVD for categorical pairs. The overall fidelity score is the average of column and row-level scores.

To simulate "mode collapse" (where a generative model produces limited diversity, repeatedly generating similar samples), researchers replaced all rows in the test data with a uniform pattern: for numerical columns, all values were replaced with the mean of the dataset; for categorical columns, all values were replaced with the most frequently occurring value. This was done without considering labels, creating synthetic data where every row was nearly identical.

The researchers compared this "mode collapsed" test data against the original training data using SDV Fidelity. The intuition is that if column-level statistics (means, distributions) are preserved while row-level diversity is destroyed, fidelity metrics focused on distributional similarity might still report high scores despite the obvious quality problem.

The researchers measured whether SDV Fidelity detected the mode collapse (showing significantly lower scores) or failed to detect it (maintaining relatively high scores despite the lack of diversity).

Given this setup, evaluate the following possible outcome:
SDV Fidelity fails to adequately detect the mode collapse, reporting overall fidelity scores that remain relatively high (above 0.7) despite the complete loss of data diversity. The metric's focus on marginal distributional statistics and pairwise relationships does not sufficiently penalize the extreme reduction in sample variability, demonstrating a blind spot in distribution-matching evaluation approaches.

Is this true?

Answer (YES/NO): YES